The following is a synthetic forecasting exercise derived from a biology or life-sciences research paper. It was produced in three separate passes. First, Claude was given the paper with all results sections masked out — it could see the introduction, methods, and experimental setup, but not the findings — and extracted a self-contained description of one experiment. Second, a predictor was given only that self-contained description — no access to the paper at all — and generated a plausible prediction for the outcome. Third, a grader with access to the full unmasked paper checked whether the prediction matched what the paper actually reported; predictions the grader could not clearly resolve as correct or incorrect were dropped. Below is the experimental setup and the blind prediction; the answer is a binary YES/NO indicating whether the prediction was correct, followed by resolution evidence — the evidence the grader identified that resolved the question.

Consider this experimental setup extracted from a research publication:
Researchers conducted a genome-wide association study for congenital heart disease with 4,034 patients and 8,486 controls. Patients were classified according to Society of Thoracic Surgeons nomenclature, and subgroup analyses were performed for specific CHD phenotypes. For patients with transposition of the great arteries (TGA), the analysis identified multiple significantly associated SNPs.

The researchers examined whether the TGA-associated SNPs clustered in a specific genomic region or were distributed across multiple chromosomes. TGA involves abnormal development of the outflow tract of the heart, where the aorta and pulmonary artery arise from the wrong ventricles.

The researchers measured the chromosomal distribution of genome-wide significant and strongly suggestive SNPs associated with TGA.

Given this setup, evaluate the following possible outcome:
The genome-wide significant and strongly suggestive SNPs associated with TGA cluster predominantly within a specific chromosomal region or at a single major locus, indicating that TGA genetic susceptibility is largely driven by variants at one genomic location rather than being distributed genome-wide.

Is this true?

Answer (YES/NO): NO